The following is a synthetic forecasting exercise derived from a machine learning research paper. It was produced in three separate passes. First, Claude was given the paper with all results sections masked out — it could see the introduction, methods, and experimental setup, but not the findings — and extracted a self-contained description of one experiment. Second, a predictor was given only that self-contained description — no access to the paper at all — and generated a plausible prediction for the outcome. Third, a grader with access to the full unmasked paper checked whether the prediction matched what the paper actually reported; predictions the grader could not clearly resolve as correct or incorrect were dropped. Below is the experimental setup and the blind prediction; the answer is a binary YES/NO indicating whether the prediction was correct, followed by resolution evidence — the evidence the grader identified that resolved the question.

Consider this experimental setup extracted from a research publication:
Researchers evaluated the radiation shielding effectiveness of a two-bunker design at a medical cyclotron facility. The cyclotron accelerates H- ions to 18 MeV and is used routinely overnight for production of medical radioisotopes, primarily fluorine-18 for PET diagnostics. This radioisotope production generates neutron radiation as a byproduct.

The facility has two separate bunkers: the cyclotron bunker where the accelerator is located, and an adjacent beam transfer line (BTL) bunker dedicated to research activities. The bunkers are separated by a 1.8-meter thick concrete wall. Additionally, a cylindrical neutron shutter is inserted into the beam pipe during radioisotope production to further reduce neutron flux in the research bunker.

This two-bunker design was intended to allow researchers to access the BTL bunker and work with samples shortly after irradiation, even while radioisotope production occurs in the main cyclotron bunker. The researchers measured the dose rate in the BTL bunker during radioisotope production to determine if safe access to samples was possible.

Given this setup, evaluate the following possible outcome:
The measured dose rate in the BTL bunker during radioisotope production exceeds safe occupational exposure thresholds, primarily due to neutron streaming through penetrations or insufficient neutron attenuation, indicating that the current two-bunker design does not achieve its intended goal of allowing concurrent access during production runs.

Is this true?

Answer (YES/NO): NO